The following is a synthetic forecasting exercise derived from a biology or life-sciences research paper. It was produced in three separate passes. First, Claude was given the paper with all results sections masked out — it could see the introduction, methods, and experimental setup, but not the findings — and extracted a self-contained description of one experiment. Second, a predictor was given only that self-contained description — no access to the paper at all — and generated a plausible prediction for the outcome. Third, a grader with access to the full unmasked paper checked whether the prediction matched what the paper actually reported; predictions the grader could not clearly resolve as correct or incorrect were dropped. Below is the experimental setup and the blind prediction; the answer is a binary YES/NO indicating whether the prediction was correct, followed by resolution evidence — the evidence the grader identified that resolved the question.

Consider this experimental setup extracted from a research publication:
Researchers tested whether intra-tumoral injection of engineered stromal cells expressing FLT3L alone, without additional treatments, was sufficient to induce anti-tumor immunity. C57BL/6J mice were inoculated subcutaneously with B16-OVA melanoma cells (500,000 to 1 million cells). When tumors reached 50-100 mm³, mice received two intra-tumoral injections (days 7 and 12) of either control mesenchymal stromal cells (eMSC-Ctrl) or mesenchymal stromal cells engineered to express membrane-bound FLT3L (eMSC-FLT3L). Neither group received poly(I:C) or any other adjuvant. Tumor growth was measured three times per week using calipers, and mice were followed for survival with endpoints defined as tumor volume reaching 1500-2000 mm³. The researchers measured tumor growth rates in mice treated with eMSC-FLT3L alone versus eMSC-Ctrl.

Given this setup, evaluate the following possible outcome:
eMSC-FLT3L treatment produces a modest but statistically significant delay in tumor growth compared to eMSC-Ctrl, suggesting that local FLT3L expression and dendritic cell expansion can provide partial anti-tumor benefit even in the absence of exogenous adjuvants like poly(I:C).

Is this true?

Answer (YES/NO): NO